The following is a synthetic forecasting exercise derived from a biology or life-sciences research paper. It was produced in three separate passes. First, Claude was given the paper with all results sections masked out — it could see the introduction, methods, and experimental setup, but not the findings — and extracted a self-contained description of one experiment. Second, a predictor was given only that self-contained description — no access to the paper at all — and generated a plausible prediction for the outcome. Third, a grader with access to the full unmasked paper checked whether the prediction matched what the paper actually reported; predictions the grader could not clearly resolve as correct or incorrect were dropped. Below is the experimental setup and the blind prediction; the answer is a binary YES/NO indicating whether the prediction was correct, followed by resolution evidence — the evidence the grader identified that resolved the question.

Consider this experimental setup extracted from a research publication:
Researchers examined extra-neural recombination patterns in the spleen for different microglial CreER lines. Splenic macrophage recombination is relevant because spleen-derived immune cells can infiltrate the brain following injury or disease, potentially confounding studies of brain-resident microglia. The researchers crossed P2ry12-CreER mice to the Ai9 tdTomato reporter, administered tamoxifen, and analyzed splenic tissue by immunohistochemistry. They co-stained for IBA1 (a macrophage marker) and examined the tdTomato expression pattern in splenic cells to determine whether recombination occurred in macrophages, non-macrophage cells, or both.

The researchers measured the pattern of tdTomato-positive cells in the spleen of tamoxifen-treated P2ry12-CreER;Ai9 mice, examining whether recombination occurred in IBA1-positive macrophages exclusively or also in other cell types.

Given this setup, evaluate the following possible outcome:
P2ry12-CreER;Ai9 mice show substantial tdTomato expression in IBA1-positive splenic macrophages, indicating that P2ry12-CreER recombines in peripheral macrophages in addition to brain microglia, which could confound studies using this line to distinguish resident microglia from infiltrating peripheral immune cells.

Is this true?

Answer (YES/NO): YES